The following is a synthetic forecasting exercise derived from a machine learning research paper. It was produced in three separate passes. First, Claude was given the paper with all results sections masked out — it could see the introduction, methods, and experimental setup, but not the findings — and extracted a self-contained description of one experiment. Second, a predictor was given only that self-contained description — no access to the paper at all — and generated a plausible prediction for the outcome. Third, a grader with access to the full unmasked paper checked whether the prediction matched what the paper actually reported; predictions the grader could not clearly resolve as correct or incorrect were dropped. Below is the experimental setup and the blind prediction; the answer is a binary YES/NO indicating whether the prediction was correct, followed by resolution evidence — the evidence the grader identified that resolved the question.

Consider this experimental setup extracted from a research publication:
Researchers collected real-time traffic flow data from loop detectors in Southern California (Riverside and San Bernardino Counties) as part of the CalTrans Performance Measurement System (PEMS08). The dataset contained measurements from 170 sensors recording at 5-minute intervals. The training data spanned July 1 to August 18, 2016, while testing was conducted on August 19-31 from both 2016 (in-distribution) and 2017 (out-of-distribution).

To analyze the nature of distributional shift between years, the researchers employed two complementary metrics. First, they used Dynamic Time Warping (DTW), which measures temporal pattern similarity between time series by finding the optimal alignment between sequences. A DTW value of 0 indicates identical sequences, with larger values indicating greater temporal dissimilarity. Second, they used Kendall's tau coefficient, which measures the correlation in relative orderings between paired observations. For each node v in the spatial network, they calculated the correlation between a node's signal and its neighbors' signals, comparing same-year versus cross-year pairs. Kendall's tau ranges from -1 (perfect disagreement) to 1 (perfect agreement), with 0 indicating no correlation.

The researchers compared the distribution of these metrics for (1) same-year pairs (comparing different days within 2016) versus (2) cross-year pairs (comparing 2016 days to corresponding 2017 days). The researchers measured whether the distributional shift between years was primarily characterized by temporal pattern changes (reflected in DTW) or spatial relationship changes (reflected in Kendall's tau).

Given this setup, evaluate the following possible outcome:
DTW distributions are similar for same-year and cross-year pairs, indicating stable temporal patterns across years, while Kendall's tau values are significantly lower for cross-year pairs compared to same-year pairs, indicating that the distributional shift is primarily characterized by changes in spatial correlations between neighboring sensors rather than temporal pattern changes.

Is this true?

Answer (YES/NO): YES